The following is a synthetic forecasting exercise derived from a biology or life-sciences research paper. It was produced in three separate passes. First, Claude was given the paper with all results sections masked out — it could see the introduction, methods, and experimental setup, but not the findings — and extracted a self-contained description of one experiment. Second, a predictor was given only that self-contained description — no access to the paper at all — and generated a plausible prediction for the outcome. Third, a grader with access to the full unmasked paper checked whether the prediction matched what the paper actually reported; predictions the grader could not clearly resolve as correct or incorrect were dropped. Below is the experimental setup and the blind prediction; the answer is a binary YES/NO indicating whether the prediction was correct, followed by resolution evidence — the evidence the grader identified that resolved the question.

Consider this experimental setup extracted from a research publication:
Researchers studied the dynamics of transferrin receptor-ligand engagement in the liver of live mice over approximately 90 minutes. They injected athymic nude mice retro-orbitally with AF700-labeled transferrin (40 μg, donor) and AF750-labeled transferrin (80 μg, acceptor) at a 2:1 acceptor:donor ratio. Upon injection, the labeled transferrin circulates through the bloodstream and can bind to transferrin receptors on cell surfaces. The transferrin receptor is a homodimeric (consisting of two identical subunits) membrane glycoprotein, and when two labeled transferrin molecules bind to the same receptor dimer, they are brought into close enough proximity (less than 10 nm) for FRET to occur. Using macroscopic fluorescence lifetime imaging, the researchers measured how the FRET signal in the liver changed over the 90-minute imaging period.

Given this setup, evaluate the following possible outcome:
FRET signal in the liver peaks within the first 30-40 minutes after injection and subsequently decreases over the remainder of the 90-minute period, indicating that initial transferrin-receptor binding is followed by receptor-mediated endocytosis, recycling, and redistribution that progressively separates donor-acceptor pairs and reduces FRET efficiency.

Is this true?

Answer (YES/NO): NO